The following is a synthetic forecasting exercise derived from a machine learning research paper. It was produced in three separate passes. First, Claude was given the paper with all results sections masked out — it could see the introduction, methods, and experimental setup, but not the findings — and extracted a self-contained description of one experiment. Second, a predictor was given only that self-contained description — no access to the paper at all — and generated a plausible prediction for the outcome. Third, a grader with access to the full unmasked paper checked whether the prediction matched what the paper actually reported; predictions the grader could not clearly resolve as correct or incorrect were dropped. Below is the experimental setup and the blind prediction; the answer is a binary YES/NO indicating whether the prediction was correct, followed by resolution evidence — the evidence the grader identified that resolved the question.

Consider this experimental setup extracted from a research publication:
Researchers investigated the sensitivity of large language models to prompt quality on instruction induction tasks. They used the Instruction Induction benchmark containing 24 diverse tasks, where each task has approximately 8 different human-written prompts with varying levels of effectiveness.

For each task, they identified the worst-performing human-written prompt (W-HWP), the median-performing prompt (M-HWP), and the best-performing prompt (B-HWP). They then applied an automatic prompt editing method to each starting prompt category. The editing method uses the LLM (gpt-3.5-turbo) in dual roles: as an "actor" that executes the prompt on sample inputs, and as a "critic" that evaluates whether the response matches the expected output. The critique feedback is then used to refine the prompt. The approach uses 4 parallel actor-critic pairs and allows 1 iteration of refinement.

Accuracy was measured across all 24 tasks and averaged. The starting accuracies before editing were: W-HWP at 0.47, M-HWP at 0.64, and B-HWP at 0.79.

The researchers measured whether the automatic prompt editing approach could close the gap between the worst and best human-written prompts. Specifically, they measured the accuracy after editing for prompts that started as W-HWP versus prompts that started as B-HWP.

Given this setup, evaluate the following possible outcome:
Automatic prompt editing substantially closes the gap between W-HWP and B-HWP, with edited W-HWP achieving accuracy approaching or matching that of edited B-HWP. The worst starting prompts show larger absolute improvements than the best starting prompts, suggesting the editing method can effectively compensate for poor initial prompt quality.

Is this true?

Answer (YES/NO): YES